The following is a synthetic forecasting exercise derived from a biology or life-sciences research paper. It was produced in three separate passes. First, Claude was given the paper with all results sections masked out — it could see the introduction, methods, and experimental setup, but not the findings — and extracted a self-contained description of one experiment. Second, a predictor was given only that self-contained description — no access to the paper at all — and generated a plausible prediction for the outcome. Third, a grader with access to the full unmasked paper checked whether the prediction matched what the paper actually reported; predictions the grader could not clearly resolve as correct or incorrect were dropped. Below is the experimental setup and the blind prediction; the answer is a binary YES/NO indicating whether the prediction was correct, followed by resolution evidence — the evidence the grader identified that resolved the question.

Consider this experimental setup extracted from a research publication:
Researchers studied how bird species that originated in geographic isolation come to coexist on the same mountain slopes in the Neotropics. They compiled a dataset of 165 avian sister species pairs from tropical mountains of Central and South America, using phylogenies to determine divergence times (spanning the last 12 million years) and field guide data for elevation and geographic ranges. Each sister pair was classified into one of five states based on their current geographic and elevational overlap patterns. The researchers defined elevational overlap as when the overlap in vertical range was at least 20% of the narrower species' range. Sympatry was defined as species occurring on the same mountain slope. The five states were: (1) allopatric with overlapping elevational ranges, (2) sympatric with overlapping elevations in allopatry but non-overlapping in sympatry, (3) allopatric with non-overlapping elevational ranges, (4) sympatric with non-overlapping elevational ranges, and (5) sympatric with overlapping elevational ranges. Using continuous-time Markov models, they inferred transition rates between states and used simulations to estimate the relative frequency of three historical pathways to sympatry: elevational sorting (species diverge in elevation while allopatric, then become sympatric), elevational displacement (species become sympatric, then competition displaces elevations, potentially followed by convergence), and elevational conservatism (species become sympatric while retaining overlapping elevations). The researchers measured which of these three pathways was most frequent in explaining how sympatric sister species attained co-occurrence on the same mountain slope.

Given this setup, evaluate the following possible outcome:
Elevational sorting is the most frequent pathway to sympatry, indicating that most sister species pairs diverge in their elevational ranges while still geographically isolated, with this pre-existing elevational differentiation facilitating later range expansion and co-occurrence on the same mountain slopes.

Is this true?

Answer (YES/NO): NO